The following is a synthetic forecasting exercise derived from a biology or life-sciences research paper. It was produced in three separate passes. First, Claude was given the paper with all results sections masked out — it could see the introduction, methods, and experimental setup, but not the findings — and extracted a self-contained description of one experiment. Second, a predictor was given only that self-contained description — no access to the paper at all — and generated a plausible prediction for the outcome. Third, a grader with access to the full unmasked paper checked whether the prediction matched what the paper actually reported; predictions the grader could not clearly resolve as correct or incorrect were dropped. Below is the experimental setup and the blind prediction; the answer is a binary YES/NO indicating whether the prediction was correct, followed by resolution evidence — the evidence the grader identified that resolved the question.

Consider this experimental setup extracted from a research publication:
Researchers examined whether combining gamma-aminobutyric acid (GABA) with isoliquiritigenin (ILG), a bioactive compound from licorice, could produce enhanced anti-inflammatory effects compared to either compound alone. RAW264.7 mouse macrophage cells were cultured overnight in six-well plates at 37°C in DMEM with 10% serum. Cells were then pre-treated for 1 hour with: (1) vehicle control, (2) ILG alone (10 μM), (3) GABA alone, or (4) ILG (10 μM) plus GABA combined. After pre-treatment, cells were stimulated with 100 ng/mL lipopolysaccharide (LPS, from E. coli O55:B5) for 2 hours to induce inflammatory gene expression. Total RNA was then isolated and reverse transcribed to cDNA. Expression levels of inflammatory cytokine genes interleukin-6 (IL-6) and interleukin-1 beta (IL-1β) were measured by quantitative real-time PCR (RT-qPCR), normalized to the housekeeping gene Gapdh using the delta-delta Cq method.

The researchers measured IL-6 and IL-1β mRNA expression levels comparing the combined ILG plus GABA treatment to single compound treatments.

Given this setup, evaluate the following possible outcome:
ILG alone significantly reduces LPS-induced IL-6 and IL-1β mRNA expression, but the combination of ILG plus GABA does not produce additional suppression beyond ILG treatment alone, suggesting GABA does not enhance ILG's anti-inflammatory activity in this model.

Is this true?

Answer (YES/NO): NO